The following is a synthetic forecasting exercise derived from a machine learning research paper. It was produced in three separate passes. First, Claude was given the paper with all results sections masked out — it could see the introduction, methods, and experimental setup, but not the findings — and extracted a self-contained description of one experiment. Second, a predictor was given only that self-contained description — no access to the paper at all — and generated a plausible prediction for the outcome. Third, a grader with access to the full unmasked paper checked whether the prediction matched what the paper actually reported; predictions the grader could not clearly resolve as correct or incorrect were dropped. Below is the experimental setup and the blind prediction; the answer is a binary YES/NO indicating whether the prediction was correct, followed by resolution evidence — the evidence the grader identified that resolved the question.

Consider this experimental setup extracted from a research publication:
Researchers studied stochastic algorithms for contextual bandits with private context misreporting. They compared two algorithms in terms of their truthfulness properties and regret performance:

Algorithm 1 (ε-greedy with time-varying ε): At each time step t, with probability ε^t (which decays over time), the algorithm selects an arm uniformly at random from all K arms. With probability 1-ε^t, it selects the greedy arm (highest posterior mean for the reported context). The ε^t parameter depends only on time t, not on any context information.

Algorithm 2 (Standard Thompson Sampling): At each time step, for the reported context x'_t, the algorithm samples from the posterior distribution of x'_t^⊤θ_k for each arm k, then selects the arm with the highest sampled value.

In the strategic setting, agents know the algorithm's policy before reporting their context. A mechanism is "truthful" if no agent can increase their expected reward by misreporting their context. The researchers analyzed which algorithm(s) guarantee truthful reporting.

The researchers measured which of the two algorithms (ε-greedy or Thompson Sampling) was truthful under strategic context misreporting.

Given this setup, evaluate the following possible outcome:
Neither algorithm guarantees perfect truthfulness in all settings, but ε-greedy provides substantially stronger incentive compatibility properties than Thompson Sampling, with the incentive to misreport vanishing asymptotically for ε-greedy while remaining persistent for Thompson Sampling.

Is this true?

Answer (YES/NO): NO